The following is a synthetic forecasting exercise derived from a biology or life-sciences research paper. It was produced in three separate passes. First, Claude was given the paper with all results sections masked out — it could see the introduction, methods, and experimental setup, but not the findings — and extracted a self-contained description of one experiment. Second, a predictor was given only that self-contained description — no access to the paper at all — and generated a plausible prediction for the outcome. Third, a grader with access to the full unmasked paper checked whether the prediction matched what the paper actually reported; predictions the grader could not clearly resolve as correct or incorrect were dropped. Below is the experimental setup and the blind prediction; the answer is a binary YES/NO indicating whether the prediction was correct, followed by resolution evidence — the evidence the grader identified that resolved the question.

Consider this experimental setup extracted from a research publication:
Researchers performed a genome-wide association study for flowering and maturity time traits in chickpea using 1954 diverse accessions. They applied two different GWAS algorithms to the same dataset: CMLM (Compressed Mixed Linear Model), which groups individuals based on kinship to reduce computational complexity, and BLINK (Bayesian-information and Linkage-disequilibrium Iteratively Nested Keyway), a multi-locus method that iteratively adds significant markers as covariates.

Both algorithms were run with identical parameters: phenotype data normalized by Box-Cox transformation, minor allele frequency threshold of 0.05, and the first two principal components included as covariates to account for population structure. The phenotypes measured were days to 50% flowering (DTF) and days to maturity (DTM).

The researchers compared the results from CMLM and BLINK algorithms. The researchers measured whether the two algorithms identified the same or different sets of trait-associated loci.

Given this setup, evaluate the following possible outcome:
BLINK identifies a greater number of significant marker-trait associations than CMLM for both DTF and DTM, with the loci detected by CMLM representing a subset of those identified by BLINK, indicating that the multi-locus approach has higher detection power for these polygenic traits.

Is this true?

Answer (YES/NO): NO